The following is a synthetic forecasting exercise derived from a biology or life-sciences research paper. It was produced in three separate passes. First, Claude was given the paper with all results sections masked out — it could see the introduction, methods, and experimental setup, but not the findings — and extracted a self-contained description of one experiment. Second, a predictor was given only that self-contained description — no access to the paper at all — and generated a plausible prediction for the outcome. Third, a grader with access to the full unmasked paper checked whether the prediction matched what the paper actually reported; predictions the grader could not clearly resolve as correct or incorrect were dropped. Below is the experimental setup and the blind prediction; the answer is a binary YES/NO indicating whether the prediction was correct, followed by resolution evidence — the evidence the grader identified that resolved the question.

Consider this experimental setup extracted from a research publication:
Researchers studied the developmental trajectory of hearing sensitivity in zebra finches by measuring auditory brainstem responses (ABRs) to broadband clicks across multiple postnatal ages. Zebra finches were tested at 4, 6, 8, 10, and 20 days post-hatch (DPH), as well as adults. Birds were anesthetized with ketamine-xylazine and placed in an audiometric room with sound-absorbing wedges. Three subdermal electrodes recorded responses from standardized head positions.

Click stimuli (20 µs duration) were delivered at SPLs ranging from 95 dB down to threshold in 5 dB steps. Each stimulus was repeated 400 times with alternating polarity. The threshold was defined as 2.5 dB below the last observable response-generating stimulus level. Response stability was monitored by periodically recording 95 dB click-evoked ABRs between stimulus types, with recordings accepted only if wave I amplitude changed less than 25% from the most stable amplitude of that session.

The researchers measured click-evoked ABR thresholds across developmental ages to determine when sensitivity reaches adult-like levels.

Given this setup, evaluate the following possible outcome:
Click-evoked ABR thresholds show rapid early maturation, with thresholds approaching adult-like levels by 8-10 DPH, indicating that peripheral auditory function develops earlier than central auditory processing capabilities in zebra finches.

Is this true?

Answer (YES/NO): NO